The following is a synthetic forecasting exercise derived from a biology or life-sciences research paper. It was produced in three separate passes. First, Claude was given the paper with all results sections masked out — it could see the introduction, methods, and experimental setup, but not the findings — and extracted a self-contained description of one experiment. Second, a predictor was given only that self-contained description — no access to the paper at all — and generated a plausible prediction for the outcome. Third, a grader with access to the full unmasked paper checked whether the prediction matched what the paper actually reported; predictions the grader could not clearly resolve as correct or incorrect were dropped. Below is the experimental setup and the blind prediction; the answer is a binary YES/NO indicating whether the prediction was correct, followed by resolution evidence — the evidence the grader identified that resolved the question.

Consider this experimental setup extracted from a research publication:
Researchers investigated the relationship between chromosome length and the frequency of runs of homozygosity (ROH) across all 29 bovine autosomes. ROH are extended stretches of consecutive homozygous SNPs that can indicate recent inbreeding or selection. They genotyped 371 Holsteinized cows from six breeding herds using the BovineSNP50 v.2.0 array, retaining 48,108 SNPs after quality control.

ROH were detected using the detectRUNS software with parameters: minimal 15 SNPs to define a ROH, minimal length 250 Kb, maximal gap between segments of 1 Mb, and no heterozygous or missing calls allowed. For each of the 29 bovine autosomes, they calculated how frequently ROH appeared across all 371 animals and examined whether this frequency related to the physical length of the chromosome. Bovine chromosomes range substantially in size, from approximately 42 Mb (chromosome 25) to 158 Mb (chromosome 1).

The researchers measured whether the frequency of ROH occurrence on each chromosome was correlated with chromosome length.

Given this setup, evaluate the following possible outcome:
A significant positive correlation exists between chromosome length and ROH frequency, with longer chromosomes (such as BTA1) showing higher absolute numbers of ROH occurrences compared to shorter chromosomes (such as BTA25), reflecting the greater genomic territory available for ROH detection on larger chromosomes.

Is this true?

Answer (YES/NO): NO